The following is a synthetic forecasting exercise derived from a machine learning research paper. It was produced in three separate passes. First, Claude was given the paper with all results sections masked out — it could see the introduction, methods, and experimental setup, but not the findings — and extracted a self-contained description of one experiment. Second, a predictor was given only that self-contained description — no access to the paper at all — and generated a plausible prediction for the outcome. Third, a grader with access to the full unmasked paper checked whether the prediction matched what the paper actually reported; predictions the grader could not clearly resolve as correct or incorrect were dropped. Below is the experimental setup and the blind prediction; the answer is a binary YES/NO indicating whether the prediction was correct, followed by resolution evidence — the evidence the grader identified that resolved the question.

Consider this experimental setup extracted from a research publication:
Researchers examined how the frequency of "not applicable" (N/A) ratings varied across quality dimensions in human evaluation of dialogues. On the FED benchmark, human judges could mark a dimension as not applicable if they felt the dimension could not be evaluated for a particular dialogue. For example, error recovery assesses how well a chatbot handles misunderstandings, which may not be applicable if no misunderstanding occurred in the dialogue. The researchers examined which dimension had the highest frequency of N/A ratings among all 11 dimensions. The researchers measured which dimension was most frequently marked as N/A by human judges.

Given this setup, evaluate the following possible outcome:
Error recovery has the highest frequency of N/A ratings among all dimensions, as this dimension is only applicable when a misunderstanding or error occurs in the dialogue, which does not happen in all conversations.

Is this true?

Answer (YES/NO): YES